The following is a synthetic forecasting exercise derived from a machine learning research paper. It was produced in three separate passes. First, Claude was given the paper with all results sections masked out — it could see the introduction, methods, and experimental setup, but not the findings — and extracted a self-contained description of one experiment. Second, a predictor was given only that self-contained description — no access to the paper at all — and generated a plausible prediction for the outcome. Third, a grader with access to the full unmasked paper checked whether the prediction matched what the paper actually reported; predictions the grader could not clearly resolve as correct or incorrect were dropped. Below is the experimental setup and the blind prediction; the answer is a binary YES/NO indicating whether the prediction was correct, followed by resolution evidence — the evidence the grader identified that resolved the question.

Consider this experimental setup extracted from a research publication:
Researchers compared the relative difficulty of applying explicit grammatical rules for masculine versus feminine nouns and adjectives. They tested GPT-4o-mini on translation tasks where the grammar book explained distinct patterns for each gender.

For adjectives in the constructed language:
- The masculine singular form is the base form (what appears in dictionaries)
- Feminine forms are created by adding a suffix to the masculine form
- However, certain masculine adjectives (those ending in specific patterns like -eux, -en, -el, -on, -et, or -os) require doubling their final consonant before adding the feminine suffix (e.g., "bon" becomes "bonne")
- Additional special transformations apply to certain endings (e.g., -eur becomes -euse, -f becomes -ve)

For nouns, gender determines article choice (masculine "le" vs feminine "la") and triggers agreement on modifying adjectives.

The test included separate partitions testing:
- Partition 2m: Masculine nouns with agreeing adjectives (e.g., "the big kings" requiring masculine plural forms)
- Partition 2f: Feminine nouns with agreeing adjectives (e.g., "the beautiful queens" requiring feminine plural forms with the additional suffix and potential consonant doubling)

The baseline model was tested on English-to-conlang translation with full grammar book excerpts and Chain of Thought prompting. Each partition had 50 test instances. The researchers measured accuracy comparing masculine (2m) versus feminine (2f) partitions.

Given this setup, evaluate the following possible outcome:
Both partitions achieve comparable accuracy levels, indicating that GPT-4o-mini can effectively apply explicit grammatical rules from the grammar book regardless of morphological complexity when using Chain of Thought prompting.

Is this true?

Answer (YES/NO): NO